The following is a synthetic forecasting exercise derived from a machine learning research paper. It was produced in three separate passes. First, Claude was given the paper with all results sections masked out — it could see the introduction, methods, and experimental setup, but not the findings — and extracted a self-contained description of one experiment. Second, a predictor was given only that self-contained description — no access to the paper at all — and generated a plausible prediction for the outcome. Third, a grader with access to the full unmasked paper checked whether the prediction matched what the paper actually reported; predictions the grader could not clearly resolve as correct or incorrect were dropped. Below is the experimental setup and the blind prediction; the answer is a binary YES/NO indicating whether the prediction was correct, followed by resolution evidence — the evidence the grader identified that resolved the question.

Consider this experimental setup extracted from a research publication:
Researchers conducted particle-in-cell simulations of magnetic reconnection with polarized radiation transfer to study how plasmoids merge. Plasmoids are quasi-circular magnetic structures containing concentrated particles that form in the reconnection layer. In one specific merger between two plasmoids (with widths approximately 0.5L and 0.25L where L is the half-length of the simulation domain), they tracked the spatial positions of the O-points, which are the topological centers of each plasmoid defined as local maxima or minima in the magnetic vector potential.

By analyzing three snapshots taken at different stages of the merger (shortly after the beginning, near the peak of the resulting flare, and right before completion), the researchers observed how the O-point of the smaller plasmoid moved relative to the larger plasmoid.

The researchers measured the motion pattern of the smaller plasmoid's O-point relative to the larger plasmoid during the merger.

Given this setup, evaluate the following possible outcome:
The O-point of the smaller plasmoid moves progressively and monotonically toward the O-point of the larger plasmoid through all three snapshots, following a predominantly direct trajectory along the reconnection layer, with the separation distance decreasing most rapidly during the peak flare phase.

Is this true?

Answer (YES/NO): NO